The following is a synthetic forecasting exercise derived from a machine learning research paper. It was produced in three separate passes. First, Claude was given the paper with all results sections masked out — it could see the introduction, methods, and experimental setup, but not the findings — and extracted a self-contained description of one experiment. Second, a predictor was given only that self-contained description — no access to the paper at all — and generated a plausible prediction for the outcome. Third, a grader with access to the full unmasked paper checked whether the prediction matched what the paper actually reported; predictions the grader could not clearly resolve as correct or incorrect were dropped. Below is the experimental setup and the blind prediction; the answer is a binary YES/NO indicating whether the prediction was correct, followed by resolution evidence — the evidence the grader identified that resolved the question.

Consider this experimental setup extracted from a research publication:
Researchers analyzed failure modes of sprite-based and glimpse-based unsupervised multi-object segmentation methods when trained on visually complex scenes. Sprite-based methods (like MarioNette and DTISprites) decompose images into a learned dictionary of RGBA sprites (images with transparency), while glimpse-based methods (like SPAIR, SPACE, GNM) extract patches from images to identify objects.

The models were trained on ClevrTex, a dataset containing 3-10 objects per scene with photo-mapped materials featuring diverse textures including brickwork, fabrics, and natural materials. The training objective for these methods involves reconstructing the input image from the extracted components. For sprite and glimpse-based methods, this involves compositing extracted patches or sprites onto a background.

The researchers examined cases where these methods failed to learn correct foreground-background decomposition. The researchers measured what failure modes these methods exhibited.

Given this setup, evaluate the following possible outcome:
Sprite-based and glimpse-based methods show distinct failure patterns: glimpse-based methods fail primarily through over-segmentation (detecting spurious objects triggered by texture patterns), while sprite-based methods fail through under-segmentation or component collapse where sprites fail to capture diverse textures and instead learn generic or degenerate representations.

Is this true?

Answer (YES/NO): NO